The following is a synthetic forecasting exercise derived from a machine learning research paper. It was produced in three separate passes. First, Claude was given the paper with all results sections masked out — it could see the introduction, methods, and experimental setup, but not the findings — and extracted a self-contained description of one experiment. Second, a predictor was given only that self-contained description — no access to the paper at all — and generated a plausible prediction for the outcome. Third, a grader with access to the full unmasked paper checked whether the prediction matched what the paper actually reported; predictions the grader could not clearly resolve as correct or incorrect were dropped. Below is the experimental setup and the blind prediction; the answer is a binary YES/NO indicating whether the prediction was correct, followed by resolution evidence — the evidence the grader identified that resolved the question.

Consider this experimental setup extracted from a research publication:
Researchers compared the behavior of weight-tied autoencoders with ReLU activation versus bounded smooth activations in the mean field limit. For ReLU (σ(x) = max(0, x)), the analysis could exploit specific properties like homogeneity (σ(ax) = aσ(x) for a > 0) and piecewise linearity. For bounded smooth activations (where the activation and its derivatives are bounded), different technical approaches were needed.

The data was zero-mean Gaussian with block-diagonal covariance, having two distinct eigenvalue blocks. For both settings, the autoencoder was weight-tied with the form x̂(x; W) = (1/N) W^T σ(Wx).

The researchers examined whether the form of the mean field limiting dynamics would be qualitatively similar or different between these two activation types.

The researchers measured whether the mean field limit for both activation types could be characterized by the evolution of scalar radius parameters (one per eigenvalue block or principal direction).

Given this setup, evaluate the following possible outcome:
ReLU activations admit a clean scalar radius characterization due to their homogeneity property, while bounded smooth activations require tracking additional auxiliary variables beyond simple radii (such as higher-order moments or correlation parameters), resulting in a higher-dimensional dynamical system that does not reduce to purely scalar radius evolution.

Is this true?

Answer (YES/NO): NO